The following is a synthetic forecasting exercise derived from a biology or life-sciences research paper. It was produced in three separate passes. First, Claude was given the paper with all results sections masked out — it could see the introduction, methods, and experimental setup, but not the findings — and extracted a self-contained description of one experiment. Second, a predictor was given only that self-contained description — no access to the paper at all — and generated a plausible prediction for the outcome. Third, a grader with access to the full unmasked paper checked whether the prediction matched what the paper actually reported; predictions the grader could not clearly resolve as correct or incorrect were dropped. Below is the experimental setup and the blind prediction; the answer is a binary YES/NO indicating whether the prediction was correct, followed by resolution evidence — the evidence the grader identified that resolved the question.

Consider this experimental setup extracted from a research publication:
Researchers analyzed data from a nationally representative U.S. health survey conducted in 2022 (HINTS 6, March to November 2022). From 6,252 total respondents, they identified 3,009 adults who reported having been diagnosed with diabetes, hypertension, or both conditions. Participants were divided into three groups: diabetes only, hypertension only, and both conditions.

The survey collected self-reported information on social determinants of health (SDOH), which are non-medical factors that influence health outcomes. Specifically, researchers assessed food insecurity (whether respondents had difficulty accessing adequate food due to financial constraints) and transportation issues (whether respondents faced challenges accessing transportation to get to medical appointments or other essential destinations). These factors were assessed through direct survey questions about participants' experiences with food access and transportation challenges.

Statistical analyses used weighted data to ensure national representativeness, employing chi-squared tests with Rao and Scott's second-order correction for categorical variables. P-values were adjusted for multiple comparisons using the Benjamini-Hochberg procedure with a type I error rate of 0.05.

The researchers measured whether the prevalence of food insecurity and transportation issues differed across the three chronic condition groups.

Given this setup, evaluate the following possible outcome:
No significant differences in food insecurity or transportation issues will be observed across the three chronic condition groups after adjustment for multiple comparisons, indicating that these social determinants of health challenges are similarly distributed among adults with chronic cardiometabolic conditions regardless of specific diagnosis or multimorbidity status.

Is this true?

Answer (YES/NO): NO